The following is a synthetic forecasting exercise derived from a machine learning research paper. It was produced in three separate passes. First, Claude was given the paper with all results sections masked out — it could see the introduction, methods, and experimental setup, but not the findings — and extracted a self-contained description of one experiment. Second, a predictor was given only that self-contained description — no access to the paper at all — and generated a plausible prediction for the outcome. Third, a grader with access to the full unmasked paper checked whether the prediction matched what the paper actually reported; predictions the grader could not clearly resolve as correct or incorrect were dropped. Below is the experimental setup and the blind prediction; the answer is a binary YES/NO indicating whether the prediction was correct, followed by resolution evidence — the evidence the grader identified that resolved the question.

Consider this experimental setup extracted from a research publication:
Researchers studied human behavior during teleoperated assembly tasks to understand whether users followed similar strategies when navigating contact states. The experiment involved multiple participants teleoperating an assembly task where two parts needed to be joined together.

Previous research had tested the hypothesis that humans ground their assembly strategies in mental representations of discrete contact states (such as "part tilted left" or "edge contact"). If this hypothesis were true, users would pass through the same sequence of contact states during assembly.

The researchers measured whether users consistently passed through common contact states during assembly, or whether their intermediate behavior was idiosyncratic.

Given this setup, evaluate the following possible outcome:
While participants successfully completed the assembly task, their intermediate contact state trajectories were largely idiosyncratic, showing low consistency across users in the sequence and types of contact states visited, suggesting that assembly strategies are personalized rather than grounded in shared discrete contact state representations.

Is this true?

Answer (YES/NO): YES